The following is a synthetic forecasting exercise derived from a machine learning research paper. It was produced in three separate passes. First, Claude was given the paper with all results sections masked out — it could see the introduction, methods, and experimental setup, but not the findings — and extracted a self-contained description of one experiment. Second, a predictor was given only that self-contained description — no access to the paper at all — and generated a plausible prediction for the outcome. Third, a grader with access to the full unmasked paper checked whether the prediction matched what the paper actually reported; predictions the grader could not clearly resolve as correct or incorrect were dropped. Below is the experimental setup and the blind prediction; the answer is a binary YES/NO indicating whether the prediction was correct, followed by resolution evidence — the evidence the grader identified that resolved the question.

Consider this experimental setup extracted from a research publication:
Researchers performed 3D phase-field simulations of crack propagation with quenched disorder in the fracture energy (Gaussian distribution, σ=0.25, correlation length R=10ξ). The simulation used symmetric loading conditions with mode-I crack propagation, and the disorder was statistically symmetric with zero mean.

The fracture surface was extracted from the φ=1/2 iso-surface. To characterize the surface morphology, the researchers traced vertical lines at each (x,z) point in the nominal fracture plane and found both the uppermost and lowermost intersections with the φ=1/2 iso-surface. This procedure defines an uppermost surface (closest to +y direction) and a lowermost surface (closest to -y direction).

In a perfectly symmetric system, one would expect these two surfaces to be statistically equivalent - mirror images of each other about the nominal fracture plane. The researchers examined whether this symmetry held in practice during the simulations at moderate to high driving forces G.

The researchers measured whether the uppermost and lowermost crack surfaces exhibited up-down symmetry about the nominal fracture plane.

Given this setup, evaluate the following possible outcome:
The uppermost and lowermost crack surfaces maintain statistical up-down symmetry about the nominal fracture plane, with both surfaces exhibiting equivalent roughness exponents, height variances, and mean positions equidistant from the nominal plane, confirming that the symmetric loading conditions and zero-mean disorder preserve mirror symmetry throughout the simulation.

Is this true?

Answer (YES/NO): NO